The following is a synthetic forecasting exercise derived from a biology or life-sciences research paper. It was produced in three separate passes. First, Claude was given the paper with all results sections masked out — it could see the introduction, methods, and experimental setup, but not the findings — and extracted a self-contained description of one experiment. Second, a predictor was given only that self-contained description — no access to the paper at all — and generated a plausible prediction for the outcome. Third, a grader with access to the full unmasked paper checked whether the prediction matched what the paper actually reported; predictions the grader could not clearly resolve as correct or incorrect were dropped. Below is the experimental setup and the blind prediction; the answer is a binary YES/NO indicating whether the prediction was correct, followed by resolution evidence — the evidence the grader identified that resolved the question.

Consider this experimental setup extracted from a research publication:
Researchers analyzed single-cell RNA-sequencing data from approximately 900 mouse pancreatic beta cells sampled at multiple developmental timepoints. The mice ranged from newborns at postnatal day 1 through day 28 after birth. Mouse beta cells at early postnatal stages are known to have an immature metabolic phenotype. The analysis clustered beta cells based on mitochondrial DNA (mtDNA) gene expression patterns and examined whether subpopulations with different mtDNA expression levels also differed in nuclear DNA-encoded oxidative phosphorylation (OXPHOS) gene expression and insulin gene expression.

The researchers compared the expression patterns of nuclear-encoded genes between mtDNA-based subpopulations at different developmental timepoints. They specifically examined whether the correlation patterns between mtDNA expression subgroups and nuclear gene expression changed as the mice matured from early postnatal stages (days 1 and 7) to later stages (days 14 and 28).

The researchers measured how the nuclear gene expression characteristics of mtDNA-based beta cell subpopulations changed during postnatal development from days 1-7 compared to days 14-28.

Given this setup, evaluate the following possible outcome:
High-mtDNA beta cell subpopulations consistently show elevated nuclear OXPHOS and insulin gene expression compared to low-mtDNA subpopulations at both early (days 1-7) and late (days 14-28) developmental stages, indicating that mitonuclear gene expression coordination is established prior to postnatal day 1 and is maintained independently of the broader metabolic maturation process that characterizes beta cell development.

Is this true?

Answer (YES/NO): NO